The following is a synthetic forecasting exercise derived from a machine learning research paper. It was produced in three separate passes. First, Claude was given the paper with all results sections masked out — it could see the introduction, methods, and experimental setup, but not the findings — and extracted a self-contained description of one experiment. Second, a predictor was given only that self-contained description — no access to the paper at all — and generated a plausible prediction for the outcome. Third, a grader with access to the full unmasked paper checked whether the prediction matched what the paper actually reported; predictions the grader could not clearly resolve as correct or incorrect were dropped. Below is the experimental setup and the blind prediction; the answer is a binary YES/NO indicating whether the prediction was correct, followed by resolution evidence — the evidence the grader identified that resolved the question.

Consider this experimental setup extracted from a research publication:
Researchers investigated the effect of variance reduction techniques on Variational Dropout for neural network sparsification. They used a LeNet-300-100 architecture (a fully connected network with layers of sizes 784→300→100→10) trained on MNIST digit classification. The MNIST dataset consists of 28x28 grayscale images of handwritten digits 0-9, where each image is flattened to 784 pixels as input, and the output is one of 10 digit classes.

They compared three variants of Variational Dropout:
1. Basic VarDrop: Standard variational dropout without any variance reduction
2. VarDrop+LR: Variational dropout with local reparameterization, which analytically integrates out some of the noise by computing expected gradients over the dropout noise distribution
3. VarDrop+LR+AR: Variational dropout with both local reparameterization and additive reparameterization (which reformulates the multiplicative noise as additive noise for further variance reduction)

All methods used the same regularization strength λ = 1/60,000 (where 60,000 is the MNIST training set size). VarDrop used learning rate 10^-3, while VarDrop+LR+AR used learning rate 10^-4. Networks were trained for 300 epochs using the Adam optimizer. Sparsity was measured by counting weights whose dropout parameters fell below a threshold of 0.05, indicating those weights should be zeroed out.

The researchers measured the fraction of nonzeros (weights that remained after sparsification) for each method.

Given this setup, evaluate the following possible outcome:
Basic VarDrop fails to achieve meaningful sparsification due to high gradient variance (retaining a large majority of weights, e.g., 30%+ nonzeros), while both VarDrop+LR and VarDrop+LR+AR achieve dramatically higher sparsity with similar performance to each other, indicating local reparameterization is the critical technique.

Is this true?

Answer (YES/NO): NO